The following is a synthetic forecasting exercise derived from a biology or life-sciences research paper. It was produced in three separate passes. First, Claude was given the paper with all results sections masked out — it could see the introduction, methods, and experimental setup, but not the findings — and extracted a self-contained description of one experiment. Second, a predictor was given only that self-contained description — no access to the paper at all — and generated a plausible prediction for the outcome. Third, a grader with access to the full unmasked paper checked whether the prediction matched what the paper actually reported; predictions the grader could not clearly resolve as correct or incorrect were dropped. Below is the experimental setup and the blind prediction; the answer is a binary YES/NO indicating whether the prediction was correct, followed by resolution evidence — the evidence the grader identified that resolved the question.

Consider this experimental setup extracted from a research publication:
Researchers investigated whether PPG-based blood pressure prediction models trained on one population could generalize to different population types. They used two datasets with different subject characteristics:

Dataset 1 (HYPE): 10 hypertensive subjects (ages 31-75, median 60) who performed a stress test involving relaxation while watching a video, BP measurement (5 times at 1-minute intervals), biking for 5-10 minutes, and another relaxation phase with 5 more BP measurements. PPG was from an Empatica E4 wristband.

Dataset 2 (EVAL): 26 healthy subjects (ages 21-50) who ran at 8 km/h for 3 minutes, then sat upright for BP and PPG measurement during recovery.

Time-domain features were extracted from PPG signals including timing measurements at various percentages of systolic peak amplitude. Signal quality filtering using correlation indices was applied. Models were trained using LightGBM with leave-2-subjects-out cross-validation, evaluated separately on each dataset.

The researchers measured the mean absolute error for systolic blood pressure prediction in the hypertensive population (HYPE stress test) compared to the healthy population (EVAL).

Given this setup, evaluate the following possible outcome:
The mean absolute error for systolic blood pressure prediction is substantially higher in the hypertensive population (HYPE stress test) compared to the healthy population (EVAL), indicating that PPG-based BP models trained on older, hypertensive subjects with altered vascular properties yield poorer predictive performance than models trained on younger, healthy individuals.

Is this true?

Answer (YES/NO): NO